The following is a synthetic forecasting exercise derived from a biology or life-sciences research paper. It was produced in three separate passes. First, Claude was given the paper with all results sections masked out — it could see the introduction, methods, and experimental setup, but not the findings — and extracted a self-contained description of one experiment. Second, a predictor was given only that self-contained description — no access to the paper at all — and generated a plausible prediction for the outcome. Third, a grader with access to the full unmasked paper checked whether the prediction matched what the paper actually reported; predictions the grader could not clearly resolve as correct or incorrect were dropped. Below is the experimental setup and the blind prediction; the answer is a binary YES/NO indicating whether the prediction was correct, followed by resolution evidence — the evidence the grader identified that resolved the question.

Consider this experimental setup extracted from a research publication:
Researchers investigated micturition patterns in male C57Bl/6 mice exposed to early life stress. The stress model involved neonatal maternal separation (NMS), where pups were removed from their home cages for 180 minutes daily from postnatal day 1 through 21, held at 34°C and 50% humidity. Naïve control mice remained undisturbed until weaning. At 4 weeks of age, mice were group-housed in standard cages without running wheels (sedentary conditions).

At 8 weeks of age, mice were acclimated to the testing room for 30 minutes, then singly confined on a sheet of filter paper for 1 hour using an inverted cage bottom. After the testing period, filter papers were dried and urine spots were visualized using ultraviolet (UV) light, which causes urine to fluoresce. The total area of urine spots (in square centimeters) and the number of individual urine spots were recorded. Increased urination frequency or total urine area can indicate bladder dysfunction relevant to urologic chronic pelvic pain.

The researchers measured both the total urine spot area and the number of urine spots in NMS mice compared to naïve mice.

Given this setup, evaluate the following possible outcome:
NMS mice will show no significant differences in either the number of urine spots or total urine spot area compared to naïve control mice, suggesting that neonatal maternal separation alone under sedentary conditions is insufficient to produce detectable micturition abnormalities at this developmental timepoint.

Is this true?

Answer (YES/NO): NO